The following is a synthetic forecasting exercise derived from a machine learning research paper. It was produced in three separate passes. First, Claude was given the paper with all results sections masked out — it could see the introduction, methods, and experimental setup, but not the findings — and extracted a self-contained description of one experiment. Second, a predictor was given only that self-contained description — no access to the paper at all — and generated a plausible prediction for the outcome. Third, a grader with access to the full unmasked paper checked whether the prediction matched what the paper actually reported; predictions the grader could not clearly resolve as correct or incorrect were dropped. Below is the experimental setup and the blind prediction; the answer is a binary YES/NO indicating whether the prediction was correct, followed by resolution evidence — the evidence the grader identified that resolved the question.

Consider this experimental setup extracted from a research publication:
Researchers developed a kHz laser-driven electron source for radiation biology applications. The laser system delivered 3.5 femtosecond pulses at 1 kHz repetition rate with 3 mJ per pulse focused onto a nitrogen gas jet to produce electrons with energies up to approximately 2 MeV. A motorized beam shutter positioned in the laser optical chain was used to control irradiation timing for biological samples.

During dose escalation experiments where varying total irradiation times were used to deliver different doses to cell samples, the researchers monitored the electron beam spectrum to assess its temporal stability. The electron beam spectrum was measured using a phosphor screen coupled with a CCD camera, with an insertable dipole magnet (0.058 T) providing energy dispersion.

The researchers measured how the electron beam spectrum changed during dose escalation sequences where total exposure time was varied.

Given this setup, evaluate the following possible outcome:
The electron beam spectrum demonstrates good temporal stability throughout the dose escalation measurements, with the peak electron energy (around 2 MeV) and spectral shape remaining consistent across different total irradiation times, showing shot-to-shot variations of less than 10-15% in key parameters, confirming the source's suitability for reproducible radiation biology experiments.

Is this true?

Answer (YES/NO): NO